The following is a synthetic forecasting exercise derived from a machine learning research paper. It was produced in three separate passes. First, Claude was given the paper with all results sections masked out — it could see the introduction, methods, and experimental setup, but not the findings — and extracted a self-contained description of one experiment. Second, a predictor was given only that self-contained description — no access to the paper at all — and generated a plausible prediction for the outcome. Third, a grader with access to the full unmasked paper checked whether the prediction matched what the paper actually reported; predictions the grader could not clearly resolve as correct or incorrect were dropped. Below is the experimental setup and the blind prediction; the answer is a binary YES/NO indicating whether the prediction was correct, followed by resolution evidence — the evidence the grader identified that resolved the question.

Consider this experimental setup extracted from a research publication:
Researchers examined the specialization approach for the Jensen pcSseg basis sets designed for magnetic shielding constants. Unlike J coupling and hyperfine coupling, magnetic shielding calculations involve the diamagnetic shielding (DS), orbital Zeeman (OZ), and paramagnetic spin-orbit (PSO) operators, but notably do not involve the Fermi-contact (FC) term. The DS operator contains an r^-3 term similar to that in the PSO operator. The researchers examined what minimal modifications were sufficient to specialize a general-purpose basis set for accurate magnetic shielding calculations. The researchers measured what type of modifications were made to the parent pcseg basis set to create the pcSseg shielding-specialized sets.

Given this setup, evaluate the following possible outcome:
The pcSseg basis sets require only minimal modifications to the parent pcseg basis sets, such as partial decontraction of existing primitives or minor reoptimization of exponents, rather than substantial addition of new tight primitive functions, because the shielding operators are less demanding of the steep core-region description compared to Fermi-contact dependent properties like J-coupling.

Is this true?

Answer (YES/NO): NO